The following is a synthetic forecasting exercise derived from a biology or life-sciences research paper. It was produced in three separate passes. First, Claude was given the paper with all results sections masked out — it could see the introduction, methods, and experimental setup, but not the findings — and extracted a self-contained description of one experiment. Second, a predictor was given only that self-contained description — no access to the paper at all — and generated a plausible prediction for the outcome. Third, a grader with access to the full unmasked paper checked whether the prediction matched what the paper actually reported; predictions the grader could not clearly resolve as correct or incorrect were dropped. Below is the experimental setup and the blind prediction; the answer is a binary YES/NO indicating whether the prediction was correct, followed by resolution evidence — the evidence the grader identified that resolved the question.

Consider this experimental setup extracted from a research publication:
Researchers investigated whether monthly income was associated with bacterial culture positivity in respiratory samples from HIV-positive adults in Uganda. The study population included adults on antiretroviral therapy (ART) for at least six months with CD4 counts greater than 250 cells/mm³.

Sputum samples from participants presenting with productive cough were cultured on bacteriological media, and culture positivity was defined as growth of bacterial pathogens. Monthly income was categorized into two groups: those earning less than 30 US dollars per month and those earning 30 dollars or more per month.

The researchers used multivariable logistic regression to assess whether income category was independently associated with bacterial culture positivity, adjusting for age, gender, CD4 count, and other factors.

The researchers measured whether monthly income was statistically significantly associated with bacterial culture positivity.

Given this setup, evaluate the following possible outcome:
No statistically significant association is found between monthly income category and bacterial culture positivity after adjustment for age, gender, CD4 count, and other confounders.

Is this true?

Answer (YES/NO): NO